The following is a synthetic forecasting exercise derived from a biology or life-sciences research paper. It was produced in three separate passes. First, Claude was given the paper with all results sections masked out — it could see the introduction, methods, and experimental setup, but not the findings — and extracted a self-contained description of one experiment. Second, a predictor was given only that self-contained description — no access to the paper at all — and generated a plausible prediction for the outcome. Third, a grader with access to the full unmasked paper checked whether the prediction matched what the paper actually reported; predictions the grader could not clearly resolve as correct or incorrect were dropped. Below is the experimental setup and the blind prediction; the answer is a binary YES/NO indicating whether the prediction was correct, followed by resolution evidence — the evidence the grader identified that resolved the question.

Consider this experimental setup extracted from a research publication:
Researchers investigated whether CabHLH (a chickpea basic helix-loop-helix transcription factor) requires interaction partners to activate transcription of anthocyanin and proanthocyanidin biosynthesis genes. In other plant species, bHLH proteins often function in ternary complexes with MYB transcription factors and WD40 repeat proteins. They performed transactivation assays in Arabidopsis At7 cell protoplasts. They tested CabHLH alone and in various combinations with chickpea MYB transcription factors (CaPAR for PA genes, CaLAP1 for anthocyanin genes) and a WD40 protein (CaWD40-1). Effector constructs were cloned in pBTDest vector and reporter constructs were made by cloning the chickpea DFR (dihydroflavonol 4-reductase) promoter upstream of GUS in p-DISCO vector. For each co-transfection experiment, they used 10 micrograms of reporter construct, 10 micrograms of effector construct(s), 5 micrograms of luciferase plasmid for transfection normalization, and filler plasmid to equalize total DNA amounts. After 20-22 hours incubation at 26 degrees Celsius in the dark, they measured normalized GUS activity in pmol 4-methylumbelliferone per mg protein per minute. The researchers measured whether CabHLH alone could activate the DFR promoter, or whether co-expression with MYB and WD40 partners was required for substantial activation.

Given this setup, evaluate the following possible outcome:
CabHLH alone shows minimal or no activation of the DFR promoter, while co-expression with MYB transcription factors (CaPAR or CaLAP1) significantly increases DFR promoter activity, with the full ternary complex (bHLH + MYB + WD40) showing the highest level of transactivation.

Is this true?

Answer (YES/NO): NO